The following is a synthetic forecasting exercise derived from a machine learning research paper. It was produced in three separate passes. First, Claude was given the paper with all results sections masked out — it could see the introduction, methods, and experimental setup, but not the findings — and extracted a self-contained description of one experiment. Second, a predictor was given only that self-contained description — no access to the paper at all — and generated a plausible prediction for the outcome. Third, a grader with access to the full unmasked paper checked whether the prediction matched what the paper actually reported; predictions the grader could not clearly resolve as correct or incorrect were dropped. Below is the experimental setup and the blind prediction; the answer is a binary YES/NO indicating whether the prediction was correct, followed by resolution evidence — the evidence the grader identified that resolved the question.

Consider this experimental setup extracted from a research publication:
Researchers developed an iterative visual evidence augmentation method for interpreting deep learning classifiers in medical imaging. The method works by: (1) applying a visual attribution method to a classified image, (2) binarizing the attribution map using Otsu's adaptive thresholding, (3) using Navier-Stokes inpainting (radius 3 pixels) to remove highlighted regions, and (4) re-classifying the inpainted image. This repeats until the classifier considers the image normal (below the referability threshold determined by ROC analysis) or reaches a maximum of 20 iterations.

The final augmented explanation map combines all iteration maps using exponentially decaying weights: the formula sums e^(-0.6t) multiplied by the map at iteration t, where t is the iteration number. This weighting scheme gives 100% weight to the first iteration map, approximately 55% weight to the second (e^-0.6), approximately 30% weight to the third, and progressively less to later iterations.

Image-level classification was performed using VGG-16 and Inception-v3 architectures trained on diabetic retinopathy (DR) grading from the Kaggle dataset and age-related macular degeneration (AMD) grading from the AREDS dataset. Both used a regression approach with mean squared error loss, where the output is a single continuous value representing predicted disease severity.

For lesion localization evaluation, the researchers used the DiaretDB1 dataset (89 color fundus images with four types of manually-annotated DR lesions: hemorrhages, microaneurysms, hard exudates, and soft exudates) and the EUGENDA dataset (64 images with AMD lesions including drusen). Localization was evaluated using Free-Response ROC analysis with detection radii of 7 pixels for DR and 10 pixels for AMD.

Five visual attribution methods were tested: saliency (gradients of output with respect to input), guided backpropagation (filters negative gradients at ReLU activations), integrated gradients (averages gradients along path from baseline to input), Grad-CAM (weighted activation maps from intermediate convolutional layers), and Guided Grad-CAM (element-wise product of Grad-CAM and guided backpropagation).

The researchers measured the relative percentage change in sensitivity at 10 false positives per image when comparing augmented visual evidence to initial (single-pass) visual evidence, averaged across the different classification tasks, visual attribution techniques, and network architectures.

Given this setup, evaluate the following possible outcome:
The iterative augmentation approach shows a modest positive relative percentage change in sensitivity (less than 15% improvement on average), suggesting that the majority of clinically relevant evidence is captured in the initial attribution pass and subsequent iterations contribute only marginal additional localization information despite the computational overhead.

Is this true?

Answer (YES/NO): YES